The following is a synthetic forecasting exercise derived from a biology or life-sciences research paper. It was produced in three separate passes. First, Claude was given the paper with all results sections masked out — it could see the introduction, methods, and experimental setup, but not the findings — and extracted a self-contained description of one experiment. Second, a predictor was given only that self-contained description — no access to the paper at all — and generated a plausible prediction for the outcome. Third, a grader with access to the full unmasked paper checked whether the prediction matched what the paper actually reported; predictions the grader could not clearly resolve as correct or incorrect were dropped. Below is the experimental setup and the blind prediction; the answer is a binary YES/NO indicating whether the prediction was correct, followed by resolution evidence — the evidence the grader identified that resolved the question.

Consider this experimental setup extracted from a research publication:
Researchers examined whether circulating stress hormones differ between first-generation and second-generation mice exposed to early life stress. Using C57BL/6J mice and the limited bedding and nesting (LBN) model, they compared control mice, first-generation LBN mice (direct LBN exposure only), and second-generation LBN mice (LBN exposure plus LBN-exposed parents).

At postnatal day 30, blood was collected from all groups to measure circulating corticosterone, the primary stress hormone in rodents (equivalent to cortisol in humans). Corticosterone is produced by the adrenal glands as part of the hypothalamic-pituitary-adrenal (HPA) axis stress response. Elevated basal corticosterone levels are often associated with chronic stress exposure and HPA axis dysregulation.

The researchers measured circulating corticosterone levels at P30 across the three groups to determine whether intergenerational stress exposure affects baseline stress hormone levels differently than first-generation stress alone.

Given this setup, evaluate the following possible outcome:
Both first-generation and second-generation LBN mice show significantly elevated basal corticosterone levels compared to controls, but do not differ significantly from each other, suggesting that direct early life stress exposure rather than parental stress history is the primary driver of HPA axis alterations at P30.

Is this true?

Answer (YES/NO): NO